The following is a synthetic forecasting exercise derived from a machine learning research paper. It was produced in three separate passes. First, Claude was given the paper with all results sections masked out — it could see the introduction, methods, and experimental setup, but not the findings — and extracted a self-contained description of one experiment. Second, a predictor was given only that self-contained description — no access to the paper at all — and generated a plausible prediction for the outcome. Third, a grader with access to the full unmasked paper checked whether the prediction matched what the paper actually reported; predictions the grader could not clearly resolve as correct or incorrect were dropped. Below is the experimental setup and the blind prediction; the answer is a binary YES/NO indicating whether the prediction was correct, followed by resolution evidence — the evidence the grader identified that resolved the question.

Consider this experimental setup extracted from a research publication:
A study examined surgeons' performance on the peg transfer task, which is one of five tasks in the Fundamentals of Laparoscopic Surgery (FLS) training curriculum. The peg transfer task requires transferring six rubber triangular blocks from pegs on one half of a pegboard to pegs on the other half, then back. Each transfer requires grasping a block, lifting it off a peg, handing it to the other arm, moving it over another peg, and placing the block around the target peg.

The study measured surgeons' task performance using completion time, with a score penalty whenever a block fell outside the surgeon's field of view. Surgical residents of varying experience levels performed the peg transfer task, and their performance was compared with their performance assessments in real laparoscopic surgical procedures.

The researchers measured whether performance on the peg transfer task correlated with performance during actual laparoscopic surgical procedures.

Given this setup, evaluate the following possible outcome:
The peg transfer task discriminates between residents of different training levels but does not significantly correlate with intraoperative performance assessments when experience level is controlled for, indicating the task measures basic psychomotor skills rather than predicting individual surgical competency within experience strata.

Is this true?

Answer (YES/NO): NO